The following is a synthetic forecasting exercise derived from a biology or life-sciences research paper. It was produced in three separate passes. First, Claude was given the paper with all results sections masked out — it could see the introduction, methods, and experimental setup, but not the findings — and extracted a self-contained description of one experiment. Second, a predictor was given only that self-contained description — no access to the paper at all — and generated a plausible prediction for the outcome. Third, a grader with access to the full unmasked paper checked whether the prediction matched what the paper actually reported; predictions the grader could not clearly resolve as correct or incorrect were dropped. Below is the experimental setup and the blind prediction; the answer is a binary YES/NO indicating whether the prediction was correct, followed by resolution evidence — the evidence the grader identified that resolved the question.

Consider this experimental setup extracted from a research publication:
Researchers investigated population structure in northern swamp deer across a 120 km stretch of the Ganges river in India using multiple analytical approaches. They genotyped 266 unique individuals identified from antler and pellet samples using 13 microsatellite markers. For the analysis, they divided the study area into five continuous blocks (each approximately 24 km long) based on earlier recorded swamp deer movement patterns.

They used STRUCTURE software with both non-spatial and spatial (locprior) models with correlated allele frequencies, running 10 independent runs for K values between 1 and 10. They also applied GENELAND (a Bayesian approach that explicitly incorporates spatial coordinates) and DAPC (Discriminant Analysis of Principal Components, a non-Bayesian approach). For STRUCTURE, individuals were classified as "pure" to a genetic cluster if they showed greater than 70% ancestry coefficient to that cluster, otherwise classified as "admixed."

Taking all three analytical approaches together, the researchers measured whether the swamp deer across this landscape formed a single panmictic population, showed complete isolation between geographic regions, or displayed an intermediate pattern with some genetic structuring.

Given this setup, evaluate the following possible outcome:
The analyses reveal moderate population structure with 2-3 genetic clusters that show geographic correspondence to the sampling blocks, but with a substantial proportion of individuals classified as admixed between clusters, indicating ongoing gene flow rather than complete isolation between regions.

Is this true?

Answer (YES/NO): NO